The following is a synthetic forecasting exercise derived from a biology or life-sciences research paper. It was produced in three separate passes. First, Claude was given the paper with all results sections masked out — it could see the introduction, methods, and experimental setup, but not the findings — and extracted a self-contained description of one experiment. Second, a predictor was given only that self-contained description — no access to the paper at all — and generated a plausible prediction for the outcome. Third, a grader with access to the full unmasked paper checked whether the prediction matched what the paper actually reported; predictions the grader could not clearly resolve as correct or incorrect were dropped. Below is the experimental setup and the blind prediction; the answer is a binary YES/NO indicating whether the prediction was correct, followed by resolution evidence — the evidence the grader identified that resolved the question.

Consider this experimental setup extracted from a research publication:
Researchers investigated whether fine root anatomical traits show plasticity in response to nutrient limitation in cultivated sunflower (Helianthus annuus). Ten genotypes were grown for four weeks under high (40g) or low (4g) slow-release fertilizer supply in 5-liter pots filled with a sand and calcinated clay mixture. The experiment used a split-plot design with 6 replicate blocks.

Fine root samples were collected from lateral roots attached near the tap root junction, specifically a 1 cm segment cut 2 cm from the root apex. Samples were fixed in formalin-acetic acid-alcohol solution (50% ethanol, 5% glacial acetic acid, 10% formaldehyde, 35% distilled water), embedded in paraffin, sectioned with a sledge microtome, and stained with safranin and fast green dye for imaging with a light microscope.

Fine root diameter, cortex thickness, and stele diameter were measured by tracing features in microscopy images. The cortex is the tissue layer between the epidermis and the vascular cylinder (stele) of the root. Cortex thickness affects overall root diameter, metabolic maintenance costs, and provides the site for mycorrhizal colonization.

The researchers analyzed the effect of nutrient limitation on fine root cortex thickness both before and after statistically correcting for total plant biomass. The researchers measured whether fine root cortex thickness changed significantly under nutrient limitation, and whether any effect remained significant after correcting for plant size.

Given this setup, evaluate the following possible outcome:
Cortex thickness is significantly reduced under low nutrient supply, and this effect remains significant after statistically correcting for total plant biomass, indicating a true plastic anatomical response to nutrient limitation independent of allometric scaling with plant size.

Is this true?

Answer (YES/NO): YES